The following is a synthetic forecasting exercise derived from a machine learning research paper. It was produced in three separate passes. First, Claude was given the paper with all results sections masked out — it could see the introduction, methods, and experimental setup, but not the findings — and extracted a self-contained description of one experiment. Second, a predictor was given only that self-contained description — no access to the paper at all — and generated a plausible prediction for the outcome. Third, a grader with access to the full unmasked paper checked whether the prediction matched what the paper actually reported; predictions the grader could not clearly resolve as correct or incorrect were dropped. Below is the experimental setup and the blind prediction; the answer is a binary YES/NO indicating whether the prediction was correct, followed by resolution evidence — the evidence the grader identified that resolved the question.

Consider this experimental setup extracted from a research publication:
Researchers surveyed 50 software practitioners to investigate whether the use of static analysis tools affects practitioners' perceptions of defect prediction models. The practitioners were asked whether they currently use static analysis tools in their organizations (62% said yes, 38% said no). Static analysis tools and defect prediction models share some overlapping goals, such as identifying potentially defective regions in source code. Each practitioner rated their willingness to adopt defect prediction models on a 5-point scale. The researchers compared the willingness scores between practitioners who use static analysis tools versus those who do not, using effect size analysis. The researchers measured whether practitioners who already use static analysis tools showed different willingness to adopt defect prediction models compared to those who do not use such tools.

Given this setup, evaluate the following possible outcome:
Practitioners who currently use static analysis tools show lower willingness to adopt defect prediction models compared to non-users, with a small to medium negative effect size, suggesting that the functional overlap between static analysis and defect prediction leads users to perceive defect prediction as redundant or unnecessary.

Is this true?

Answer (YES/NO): NO